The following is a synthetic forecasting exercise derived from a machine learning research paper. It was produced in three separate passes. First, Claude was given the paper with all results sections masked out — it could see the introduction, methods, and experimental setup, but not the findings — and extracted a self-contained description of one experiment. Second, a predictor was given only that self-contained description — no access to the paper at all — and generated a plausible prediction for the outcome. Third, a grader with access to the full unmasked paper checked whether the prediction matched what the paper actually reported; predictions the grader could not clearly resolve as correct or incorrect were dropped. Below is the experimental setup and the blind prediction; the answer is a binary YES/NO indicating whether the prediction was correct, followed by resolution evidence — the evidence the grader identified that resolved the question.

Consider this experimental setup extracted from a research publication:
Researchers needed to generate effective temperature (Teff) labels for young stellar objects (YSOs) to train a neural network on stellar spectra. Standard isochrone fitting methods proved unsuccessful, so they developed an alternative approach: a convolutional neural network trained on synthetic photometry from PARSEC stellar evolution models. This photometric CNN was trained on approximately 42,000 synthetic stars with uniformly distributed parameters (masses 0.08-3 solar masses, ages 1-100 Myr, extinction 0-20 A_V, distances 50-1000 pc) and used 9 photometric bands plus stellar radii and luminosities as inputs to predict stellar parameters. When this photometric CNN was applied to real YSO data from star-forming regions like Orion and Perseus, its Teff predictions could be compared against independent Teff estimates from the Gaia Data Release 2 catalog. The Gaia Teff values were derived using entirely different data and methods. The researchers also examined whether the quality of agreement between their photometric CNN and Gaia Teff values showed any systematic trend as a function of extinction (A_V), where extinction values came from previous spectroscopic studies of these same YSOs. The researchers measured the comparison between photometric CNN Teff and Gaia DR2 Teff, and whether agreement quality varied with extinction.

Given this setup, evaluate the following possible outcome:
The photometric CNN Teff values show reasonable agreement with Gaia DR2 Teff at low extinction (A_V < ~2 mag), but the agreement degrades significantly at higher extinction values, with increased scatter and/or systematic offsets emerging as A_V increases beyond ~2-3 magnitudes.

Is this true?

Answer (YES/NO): NO